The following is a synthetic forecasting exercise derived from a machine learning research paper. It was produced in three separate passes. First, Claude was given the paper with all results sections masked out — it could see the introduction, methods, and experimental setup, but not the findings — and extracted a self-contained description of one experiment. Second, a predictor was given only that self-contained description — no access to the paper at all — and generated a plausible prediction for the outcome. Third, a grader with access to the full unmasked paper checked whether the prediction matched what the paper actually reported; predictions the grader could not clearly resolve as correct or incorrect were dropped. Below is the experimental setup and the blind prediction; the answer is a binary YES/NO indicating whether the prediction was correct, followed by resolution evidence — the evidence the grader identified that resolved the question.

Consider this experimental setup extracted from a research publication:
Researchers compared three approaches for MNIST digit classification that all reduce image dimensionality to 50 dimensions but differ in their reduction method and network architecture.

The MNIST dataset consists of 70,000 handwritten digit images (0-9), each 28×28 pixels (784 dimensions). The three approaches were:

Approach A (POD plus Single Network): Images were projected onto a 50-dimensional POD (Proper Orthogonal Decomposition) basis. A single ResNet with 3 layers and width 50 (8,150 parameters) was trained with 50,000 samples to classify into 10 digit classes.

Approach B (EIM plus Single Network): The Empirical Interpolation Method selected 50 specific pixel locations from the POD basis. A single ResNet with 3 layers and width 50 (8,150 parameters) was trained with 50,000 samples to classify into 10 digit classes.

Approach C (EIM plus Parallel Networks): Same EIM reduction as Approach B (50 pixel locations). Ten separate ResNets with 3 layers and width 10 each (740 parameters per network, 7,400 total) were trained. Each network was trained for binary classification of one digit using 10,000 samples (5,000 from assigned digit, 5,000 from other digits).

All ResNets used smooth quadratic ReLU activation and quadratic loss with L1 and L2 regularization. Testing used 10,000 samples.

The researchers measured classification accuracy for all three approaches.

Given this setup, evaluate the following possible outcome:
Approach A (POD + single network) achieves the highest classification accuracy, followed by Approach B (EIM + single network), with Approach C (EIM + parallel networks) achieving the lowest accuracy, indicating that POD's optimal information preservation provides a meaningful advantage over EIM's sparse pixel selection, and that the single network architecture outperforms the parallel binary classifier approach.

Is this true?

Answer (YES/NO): NO